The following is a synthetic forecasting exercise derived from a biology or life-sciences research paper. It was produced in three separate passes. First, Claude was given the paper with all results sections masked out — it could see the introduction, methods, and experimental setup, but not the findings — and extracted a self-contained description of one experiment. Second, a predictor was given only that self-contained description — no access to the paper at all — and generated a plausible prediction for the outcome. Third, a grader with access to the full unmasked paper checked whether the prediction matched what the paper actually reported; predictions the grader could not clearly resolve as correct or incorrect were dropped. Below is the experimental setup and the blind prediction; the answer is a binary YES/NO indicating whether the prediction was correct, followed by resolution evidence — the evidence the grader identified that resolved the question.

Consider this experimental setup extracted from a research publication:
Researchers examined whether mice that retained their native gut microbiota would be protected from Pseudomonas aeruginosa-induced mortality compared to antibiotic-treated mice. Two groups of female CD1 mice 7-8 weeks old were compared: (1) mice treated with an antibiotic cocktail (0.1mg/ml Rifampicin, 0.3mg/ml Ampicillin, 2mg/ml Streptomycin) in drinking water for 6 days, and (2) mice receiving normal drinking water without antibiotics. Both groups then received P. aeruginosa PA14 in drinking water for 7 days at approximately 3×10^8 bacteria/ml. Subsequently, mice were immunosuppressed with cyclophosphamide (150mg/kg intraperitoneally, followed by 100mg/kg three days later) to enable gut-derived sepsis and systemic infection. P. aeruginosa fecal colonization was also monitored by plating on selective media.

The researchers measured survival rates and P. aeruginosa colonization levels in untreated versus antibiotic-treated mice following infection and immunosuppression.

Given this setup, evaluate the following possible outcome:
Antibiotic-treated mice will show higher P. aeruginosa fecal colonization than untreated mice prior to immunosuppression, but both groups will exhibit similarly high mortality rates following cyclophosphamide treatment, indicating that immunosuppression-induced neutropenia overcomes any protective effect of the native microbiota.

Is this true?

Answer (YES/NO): NO